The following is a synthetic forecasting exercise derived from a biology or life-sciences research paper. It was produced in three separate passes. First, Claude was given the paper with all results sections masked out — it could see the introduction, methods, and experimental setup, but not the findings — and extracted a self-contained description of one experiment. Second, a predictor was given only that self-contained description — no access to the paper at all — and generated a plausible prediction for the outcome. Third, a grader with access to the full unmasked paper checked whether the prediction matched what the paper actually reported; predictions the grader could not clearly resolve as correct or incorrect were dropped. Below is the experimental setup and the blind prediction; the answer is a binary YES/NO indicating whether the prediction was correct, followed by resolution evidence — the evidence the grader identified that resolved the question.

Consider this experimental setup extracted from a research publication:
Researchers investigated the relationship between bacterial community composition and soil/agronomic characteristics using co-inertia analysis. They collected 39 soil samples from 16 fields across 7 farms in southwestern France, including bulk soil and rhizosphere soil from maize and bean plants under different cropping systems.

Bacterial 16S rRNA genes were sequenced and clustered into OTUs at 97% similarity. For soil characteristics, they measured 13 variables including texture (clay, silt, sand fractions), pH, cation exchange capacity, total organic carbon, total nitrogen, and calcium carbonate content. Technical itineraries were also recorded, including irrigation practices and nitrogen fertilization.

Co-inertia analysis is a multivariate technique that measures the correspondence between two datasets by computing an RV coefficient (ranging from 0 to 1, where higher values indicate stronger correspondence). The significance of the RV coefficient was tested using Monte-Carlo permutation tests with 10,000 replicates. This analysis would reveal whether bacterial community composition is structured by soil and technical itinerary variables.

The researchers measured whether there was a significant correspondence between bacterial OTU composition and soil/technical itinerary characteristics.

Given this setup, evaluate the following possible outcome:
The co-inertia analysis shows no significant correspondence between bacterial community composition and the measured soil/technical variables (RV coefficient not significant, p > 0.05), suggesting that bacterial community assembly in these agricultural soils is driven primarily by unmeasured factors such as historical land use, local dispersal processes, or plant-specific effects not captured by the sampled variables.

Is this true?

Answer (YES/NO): NO